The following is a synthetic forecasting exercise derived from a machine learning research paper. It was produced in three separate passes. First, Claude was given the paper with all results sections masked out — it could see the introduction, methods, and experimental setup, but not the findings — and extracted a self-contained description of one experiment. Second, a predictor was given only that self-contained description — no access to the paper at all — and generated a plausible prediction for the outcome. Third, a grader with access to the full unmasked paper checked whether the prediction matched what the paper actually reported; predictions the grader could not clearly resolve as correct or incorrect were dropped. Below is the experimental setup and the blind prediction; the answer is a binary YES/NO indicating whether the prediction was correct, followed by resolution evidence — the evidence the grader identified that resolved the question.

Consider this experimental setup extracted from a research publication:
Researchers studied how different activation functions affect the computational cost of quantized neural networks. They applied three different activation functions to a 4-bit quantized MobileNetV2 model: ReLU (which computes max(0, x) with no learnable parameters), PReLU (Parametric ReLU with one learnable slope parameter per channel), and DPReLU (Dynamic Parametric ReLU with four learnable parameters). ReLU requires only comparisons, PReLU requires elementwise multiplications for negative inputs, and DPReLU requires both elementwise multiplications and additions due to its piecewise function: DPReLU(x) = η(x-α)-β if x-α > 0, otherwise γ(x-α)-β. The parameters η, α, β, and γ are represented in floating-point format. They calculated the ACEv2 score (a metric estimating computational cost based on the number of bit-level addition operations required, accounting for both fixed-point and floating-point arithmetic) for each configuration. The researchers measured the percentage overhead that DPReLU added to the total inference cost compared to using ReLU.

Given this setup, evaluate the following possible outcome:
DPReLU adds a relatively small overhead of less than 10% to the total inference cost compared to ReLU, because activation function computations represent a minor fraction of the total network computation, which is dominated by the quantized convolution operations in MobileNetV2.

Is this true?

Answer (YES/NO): NO